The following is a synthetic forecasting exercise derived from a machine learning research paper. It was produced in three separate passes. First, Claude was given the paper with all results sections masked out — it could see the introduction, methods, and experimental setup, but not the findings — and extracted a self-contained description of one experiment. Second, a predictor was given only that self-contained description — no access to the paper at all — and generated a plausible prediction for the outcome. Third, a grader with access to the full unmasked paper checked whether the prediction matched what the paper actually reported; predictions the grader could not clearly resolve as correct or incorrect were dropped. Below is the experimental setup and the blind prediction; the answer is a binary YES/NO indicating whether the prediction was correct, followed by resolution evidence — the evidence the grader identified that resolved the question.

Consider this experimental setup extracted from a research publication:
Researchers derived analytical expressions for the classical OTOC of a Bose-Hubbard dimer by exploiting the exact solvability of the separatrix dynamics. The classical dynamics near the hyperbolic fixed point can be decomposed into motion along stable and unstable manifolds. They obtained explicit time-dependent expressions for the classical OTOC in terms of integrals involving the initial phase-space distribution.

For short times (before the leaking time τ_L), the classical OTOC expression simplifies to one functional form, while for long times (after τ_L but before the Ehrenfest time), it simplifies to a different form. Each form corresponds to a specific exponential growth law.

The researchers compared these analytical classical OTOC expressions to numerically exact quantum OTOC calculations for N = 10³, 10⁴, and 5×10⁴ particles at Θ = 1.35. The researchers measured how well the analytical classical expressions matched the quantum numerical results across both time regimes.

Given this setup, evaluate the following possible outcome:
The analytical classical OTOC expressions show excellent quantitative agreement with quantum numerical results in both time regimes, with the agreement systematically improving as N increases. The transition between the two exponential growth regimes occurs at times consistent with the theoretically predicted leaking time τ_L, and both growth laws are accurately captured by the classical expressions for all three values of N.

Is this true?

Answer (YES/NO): YES